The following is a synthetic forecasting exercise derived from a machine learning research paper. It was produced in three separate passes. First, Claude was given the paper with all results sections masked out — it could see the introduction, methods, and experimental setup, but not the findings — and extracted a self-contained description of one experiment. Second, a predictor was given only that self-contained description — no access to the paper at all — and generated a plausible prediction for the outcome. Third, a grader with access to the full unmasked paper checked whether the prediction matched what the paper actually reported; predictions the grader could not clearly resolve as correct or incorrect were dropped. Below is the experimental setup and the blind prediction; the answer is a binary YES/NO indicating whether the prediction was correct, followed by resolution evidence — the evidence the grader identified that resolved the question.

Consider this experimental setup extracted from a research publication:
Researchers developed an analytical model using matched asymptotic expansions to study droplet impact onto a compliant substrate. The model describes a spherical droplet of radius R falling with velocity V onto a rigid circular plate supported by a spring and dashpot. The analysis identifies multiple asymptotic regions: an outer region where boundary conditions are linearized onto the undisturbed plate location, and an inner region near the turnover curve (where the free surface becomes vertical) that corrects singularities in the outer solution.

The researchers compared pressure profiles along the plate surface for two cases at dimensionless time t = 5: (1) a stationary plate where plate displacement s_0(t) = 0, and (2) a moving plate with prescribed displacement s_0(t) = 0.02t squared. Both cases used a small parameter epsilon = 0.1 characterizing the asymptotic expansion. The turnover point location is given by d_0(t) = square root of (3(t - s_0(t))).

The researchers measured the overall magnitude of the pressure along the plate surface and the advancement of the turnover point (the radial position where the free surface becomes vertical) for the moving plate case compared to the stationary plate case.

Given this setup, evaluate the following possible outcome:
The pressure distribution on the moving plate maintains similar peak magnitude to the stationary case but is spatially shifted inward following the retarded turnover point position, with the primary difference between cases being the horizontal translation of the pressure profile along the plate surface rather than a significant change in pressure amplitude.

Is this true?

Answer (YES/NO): NO